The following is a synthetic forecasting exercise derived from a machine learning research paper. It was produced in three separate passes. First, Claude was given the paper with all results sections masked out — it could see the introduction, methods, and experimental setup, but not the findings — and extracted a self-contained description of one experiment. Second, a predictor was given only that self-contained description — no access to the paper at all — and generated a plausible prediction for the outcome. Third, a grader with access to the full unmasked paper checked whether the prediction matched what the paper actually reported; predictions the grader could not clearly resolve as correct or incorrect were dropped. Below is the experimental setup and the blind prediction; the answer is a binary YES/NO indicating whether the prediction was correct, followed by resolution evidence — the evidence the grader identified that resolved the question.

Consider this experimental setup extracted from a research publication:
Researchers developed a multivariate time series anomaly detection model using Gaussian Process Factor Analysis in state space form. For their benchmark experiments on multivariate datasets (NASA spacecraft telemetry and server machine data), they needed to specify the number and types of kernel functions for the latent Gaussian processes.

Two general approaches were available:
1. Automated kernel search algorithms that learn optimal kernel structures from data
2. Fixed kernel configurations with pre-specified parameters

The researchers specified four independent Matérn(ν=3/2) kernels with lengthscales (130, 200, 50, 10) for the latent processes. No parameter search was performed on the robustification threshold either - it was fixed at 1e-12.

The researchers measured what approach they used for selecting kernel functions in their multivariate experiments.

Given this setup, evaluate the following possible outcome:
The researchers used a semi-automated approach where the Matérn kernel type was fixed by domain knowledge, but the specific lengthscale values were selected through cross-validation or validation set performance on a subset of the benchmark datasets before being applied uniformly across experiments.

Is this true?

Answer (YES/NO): NO